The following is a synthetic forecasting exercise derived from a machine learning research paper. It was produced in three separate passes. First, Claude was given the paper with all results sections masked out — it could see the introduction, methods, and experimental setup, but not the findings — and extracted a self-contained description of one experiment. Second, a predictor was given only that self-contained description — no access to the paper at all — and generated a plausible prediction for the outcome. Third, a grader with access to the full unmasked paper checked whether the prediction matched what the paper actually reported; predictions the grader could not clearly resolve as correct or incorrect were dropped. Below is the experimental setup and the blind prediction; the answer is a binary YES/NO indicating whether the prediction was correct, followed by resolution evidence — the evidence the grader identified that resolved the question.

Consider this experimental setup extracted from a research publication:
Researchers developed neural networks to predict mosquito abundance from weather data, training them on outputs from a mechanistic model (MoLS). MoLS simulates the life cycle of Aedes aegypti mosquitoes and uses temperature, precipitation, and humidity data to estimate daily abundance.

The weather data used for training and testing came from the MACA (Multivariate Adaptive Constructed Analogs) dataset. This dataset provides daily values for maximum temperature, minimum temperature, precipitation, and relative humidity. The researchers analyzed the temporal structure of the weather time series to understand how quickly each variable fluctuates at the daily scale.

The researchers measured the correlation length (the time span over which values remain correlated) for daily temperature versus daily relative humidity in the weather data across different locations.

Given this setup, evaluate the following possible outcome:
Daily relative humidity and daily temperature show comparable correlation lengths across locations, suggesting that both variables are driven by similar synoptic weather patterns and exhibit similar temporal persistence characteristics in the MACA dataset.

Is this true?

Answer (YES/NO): NO